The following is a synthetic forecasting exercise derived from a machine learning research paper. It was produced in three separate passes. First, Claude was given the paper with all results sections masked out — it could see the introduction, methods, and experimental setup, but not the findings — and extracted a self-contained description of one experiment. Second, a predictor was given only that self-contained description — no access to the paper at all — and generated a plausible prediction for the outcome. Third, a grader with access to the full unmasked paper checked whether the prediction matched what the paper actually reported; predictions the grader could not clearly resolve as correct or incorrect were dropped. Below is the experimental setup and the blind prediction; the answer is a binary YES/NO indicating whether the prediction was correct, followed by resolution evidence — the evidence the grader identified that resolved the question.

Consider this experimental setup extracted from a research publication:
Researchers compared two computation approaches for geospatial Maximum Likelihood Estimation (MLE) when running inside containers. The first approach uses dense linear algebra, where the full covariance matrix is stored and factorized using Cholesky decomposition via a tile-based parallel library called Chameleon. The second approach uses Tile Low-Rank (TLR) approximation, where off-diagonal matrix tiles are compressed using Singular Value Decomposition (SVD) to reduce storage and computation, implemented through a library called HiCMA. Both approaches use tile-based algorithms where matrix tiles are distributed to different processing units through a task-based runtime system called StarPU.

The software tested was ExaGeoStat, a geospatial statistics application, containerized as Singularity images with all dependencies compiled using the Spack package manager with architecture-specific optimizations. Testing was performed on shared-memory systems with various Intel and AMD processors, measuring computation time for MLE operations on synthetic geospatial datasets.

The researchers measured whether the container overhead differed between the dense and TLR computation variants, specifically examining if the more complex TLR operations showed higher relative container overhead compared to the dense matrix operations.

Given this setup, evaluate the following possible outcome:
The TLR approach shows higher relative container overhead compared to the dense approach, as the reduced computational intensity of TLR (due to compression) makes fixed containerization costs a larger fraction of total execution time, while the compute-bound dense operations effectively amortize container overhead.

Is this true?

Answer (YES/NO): NO